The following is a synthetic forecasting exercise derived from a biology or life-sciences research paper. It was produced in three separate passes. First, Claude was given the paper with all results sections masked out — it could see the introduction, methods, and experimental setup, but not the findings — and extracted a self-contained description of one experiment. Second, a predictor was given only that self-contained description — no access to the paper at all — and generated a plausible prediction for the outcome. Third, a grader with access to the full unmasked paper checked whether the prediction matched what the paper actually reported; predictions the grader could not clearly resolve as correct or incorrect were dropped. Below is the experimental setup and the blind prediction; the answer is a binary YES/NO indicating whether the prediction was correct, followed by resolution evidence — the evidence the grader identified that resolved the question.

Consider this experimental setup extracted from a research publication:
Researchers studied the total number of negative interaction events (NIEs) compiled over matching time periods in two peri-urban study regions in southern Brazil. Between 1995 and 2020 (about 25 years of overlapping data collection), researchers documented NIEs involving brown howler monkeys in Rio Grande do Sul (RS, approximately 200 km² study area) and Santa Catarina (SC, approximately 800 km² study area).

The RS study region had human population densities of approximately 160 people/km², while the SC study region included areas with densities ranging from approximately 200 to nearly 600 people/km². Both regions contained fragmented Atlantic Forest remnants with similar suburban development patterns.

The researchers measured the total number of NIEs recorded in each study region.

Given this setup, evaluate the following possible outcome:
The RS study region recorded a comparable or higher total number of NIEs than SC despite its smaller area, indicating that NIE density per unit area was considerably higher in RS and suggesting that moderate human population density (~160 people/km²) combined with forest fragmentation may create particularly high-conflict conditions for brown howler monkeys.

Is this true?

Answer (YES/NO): YES